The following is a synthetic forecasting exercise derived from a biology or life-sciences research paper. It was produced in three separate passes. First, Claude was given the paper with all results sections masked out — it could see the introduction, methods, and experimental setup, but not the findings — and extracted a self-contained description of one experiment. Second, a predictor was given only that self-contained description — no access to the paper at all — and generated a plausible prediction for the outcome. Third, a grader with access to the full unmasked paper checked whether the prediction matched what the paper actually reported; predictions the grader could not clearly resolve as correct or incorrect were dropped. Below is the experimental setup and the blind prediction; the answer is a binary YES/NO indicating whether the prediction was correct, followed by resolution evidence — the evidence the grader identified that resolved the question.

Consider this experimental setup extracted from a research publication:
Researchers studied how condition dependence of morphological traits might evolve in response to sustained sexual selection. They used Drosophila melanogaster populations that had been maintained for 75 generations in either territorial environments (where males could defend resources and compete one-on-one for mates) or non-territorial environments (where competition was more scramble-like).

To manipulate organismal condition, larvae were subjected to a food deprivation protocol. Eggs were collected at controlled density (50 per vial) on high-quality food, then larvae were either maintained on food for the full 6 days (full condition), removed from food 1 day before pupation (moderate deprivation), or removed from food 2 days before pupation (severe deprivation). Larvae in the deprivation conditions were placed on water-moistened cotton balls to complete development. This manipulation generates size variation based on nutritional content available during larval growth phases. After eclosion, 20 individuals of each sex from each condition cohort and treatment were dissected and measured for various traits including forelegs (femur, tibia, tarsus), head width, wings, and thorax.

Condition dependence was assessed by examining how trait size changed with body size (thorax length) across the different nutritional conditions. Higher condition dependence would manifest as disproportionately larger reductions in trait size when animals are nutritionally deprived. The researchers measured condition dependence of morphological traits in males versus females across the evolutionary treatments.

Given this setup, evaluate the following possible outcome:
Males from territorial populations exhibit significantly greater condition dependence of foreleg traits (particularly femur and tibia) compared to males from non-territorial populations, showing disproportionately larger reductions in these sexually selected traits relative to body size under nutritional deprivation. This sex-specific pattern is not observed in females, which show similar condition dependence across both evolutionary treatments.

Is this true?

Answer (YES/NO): NO